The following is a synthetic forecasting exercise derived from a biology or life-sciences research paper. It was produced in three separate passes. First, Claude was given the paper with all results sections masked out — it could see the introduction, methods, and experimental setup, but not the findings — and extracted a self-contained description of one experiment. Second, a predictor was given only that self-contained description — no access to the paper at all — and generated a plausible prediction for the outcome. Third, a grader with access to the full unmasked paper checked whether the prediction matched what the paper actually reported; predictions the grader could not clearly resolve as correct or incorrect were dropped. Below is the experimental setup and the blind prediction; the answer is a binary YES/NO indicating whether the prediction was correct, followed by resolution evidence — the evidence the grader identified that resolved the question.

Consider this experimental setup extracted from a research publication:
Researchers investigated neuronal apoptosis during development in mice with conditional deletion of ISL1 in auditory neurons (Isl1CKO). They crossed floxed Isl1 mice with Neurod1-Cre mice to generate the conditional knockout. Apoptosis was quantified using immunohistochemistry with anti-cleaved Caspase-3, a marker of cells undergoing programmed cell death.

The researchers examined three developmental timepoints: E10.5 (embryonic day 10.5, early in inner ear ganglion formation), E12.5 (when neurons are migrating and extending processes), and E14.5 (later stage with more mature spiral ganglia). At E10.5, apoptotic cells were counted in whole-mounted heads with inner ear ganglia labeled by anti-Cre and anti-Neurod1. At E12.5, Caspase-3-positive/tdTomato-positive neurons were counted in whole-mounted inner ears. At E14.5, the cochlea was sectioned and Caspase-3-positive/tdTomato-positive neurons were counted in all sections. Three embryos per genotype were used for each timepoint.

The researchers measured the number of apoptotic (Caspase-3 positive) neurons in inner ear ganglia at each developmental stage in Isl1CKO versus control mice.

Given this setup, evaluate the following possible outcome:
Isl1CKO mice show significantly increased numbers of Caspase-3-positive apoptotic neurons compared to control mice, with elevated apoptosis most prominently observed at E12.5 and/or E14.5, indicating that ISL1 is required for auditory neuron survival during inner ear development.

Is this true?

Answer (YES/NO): NO